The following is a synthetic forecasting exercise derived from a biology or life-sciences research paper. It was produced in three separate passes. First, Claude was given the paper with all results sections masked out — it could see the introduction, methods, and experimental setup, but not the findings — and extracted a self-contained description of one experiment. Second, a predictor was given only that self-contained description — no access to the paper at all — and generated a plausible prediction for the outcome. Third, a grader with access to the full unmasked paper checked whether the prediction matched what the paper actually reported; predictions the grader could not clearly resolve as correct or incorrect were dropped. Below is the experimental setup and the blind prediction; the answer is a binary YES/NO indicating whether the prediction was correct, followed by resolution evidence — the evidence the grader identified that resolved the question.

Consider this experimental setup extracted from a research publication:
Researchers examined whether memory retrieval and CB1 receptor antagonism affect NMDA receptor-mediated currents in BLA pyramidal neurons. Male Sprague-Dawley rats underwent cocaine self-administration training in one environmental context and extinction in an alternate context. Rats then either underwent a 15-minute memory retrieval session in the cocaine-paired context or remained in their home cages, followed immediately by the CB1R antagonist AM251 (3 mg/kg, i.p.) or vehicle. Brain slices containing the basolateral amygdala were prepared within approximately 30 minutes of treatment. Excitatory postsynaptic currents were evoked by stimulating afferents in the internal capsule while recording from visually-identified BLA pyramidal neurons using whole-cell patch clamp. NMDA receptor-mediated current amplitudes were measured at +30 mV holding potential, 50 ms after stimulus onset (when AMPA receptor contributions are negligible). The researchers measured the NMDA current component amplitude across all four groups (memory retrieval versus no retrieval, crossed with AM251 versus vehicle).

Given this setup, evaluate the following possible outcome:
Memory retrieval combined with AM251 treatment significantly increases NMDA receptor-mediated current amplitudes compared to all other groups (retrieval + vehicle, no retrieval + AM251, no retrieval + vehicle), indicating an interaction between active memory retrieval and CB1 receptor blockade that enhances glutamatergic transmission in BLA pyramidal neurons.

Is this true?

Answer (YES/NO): NO